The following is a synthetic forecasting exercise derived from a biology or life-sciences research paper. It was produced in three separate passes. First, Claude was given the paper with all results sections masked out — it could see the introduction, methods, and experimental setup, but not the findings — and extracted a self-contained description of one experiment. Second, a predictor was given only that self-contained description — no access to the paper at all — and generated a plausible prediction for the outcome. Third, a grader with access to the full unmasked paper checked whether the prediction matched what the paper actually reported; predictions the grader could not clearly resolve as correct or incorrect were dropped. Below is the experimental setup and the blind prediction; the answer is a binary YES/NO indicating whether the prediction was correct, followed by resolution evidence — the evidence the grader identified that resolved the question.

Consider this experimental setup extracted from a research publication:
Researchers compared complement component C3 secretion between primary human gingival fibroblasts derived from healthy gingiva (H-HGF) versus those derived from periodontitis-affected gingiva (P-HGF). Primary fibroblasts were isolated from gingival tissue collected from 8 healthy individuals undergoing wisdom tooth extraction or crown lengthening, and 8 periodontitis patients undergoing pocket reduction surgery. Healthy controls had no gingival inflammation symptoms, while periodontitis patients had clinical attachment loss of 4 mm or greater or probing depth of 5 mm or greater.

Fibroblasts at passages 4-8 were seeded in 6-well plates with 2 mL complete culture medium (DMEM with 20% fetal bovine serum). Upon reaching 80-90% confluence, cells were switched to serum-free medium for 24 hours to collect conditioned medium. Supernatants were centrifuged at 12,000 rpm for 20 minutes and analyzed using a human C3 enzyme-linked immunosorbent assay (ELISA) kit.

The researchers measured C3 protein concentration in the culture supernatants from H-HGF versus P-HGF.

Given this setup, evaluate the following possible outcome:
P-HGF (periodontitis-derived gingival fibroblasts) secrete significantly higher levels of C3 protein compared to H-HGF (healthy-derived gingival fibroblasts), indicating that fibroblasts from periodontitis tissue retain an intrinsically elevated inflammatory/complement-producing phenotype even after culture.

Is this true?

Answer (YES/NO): YES